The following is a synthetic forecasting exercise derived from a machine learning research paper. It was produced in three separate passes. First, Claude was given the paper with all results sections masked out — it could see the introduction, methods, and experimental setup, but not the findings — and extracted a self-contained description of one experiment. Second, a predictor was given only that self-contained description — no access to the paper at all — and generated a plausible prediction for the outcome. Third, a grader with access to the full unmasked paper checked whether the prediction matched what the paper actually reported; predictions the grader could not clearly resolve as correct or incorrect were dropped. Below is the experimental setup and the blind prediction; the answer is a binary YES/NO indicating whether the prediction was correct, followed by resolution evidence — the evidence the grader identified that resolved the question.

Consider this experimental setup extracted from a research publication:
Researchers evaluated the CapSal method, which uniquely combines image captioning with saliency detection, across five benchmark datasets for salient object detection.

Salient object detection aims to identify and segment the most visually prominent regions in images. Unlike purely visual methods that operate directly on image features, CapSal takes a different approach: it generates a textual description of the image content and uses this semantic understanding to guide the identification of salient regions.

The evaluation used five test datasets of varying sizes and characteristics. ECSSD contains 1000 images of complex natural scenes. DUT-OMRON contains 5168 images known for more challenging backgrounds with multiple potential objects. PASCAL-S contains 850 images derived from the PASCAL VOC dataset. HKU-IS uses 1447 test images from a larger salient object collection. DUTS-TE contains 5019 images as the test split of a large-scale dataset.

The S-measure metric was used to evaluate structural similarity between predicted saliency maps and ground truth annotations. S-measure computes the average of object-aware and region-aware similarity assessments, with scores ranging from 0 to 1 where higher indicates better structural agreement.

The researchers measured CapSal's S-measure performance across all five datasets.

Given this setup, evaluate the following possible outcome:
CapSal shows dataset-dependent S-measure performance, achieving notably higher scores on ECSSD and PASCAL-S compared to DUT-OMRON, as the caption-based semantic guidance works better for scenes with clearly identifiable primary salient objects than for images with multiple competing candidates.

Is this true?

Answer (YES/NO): YES